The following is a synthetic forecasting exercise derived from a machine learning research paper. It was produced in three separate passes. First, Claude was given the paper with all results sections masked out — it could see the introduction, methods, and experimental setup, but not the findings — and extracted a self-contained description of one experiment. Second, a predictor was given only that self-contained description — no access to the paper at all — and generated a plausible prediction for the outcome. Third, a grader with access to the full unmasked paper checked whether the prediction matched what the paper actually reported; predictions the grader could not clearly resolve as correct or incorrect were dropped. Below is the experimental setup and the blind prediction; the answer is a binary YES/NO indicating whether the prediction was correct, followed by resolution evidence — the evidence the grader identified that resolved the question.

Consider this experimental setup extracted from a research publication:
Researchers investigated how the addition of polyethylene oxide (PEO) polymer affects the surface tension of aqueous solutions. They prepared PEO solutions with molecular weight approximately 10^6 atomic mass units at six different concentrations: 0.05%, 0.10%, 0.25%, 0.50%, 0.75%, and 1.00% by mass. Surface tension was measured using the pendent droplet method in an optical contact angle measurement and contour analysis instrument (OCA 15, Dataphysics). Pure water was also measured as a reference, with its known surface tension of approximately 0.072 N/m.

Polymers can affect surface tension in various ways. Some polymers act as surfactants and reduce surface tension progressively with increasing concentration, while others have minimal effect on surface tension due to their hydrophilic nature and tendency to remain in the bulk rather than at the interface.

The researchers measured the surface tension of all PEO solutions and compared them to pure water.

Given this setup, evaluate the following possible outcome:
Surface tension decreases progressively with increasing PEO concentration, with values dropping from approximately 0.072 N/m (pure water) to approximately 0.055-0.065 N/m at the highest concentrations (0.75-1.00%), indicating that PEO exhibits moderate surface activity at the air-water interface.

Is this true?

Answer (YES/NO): NO